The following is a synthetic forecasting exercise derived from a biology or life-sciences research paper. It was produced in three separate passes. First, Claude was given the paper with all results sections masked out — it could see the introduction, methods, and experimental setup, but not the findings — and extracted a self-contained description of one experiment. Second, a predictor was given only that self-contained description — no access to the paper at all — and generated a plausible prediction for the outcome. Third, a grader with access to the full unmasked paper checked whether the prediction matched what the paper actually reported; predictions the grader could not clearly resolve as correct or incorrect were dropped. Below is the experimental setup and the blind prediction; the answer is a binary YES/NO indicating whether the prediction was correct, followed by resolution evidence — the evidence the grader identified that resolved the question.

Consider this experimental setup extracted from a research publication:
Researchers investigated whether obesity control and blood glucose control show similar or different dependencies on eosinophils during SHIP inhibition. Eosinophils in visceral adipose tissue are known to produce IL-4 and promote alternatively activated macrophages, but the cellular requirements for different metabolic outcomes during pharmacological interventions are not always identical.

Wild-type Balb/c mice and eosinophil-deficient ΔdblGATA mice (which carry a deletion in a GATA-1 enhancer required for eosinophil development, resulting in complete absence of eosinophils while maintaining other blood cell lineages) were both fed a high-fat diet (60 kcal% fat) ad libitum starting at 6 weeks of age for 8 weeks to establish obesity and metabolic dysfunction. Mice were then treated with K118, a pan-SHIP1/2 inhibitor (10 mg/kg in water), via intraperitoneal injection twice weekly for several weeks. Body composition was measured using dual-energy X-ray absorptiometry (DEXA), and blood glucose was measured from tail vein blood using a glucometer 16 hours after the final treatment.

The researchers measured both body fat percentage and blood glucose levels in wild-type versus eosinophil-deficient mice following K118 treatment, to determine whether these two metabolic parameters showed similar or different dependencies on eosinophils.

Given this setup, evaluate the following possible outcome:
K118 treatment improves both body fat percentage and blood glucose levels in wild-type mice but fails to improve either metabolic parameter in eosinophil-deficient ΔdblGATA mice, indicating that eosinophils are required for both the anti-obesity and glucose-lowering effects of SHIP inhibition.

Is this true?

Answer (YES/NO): NO